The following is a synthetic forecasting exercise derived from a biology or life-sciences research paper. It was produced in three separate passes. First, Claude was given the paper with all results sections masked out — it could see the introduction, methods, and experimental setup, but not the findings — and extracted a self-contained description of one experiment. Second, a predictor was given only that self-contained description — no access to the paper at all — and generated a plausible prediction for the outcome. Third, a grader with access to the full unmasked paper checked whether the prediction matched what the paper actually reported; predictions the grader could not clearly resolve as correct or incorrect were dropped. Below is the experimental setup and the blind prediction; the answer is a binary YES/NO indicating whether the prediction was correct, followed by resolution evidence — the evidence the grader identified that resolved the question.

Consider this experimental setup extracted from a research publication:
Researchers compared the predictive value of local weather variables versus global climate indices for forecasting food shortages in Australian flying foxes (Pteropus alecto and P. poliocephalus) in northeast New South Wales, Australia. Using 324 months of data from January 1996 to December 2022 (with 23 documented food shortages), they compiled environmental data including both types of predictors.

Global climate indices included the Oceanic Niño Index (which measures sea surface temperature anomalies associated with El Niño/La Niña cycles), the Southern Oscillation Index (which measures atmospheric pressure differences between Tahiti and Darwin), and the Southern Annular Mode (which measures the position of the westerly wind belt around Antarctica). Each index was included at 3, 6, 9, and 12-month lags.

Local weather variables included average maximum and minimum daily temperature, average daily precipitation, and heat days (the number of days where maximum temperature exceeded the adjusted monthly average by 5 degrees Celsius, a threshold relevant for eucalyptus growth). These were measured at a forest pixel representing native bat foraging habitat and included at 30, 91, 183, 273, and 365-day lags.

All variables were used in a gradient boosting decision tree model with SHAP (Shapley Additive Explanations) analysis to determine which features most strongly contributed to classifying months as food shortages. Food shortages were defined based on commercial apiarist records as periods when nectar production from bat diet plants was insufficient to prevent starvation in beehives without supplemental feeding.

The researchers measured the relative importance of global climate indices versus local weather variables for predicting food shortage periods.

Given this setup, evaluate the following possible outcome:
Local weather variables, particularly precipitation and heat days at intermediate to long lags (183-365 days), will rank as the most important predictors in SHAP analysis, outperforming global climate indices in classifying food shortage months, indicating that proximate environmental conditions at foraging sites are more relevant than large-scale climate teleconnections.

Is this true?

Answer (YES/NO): NO